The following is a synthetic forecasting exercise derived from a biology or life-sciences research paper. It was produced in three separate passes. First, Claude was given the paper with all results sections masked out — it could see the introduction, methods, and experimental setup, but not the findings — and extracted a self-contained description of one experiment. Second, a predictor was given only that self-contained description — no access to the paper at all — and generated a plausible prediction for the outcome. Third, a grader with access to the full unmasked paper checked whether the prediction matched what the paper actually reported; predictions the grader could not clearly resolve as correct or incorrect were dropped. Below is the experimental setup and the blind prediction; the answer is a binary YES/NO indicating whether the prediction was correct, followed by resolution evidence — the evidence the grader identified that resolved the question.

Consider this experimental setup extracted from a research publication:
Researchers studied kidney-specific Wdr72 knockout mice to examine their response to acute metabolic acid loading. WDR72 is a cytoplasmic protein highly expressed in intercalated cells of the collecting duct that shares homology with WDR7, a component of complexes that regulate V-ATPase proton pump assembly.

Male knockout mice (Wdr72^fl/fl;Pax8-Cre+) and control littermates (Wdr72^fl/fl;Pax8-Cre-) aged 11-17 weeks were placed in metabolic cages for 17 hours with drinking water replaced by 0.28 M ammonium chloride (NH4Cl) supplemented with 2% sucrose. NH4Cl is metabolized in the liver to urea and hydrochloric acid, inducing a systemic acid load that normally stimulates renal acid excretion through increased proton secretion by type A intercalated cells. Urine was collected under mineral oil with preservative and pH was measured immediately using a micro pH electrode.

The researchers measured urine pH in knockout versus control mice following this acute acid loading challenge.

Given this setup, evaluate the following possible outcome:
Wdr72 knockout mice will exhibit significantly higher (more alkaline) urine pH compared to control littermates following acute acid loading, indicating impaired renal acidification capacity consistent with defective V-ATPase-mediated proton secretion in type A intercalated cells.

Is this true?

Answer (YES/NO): YES